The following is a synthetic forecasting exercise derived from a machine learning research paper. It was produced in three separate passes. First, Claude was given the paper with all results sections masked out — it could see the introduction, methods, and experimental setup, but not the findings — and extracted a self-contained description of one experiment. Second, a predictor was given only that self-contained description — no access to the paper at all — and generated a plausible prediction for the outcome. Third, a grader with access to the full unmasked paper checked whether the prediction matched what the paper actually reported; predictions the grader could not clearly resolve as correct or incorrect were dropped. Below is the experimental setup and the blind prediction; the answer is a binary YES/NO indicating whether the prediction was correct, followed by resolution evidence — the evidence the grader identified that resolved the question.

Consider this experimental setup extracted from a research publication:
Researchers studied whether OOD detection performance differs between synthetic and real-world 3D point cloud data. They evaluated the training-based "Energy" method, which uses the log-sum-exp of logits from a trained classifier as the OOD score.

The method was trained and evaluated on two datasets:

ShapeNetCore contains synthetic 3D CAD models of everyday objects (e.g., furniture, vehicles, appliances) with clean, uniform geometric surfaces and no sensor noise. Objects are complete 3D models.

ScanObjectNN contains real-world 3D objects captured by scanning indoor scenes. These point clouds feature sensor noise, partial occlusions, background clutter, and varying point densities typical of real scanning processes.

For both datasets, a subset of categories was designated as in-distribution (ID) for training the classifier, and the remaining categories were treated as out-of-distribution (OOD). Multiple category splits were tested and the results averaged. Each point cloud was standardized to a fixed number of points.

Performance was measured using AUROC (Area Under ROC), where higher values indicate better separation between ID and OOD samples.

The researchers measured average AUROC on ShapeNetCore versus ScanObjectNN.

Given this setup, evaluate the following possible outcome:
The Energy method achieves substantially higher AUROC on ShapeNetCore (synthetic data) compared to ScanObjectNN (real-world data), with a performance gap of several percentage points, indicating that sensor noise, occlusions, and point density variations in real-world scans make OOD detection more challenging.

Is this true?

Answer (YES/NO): NO